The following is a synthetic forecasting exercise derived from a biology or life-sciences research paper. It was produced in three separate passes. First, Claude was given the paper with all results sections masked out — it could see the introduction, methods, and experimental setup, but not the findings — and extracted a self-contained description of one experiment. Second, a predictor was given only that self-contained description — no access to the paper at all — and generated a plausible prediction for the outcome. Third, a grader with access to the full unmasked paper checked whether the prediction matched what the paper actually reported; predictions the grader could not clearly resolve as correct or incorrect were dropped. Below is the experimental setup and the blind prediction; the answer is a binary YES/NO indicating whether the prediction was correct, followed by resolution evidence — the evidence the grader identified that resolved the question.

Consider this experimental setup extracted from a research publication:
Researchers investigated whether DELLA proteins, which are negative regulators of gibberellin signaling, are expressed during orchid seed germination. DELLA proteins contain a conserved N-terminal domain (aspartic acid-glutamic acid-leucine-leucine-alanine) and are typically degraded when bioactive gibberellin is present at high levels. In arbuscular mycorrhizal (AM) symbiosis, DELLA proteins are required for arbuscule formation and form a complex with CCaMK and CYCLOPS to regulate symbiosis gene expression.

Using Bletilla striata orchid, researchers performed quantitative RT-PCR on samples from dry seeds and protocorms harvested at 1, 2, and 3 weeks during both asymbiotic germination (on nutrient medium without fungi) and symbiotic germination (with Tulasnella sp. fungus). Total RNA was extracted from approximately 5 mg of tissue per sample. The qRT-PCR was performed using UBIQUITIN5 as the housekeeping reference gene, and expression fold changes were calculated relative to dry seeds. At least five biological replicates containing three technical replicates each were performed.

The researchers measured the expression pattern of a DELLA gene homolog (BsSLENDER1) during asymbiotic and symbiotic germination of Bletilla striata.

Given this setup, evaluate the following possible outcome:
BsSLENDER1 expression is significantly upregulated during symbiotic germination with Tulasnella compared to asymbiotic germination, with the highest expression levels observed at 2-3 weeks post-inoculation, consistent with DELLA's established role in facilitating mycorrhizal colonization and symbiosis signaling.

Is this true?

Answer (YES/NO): NO